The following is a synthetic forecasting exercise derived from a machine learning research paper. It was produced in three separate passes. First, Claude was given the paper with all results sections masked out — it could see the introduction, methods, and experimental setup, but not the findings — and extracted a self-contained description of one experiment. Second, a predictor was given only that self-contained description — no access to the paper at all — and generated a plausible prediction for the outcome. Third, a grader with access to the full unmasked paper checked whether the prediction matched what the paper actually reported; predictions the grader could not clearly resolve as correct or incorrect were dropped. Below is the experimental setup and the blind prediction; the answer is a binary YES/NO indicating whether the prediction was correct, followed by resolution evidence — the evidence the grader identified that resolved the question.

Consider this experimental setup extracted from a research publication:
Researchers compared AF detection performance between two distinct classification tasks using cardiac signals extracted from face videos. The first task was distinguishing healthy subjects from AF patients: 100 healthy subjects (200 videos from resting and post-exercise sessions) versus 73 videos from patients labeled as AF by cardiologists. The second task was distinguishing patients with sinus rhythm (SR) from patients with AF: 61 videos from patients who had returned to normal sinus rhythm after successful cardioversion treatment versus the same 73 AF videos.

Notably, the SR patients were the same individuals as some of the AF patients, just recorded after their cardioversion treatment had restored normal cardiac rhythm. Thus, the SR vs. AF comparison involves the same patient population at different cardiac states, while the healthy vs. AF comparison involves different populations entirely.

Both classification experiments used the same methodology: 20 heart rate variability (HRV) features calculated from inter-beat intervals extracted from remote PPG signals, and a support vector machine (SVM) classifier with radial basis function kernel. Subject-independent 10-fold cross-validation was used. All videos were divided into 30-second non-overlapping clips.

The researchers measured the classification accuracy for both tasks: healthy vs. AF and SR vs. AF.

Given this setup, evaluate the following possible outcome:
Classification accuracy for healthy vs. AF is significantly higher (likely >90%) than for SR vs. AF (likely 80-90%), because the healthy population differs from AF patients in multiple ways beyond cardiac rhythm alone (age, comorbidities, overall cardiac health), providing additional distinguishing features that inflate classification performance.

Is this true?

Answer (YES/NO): NO